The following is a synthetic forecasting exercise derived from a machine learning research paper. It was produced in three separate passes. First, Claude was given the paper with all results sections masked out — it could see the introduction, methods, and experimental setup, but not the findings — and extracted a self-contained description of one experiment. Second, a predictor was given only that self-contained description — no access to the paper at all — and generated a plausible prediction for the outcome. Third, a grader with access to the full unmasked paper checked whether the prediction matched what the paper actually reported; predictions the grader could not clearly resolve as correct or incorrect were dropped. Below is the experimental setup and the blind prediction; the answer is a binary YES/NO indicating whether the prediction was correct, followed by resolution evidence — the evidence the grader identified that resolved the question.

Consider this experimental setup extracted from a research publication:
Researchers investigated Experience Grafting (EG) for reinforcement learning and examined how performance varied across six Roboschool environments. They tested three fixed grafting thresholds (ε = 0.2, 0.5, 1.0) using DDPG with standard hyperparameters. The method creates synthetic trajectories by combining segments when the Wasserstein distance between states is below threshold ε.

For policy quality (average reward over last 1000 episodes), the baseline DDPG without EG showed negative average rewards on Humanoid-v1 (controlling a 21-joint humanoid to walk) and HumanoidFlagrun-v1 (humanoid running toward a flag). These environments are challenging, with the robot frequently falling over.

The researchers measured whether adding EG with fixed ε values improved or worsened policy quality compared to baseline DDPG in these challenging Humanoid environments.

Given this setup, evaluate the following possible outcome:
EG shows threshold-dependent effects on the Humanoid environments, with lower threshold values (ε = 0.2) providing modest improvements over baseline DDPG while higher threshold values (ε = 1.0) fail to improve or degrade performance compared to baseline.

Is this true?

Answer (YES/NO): NO